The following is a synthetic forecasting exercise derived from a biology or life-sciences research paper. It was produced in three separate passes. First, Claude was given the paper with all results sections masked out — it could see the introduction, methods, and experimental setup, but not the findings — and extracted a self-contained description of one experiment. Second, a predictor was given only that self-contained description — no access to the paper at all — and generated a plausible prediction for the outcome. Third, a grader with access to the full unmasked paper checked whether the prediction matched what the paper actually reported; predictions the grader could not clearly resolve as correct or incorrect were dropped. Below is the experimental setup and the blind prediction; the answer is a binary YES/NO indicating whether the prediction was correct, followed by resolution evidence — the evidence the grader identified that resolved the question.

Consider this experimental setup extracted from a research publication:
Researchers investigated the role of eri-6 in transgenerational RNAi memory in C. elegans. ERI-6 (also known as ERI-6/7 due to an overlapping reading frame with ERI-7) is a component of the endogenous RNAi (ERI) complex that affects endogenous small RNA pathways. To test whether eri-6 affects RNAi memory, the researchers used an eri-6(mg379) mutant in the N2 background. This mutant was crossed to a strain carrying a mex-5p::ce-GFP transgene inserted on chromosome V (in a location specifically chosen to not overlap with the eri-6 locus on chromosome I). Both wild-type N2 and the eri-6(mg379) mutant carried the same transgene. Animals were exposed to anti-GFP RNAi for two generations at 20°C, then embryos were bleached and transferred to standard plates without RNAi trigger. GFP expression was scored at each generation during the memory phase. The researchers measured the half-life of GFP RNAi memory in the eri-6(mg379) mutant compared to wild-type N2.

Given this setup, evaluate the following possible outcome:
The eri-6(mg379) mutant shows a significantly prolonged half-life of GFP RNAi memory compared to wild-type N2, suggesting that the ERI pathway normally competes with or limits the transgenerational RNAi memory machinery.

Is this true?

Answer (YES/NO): YES